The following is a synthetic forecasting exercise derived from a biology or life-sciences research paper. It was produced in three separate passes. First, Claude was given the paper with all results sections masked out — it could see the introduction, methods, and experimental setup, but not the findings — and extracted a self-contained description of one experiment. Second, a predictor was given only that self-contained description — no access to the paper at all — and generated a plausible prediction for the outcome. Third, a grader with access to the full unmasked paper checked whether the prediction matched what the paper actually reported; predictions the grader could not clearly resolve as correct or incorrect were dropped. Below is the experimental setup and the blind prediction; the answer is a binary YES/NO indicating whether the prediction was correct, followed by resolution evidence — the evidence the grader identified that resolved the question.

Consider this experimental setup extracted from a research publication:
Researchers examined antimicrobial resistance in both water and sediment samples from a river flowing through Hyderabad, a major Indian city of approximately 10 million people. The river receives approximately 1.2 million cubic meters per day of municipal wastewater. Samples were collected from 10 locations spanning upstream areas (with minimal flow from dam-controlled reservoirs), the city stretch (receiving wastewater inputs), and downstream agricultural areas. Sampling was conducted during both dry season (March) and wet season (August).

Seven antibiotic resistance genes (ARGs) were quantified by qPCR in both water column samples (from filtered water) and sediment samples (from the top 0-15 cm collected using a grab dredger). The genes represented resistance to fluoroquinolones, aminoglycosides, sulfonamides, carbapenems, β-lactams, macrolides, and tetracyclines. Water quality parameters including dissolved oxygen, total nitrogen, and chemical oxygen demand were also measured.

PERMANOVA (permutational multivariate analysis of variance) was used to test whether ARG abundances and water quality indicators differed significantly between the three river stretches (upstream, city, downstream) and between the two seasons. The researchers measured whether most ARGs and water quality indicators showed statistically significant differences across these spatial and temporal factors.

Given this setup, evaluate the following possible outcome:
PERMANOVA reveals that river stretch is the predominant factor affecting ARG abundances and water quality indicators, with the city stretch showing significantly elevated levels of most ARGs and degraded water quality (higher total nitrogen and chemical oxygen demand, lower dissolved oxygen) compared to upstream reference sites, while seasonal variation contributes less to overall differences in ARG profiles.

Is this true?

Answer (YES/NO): NO